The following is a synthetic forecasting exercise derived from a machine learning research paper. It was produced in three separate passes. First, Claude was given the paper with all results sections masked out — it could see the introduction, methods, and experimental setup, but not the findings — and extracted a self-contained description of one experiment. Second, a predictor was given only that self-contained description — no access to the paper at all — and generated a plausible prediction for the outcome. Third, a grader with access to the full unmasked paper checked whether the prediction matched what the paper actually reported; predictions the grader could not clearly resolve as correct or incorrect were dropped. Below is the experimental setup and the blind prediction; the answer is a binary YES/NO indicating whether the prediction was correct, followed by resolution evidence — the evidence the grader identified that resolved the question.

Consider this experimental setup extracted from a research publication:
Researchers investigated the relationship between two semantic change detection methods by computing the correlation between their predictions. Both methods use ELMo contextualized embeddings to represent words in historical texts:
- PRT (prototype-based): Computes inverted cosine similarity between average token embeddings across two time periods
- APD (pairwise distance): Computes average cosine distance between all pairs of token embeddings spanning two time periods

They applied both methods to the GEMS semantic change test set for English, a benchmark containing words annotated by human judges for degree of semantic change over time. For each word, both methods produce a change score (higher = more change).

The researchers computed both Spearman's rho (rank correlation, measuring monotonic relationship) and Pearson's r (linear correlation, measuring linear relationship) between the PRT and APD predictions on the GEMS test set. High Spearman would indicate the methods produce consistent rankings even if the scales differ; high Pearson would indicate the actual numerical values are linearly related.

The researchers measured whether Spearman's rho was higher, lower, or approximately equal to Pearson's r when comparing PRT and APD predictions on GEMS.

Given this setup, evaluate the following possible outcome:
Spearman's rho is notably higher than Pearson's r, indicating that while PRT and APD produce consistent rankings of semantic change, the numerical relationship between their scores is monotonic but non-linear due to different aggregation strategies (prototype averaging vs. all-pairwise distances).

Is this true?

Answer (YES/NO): NO